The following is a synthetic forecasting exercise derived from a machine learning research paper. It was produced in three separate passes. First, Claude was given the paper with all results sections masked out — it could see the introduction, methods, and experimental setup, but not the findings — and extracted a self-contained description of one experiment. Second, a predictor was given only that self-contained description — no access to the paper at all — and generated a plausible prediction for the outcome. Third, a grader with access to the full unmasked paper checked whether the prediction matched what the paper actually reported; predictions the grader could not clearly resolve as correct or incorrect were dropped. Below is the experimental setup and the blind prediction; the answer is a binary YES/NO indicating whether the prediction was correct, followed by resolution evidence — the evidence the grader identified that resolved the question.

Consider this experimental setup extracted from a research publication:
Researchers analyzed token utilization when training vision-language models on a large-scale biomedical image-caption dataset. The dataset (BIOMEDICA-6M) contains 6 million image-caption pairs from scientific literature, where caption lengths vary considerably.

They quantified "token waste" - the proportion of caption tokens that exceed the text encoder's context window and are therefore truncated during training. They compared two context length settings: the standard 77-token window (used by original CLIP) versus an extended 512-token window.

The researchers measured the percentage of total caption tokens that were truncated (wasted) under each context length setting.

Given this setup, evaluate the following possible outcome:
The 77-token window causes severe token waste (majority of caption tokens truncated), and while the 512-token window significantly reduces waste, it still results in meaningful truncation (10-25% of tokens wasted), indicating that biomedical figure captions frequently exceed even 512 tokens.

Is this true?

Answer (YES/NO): NO